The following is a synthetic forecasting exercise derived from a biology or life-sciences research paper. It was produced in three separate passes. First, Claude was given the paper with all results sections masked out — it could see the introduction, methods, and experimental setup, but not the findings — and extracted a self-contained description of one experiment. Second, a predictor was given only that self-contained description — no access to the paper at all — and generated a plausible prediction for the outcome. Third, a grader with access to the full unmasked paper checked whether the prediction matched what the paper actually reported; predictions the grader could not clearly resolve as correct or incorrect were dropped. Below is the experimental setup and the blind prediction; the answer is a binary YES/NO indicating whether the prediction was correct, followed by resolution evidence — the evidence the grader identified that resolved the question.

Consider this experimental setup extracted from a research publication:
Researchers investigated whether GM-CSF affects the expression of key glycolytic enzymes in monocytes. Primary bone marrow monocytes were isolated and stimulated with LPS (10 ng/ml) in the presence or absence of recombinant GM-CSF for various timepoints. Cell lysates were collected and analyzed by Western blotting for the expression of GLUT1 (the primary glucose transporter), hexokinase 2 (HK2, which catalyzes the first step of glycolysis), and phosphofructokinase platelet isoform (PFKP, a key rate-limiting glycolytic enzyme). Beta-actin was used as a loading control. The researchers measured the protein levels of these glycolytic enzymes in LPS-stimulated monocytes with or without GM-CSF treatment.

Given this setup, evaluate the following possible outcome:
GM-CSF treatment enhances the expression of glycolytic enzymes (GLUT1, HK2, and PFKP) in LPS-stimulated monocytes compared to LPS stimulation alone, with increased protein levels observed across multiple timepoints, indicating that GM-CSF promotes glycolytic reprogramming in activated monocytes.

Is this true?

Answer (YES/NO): YES